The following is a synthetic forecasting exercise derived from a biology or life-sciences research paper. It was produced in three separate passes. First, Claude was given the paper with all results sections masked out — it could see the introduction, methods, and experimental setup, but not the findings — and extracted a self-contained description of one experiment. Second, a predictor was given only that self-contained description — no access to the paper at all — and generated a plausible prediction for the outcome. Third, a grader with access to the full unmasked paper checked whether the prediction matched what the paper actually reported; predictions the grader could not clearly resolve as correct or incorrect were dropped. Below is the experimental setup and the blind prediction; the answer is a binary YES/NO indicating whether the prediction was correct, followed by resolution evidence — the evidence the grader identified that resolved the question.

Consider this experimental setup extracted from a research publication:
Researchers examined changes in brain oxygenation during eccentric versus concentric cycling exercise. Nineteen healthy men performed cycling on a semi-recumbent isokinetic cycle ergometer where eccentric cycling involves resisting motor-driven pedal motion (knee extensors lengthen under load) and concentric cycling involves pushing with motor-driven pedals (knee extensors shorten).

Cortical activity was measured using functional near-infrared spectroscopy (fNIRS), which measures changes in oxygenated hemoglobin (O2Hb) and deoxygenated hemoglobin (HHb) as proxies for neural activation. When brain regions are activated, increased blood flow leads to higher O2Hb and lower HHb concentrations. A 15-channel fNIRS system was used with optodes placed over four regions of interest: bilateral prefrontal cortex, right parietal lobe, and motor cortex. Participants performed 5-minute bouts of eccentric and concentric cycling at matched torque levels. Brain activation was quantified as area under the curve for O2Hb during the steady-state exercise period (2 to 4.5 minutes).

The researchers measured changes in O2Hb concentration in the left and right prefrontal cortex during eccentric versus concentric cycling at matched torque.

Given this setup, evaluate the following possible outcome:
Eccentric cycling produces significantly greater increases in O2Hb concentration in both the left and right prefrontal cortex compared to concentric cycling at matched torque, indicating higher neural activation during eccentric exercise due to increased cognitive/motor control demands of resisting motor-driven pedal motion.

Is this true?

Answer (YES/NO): YES